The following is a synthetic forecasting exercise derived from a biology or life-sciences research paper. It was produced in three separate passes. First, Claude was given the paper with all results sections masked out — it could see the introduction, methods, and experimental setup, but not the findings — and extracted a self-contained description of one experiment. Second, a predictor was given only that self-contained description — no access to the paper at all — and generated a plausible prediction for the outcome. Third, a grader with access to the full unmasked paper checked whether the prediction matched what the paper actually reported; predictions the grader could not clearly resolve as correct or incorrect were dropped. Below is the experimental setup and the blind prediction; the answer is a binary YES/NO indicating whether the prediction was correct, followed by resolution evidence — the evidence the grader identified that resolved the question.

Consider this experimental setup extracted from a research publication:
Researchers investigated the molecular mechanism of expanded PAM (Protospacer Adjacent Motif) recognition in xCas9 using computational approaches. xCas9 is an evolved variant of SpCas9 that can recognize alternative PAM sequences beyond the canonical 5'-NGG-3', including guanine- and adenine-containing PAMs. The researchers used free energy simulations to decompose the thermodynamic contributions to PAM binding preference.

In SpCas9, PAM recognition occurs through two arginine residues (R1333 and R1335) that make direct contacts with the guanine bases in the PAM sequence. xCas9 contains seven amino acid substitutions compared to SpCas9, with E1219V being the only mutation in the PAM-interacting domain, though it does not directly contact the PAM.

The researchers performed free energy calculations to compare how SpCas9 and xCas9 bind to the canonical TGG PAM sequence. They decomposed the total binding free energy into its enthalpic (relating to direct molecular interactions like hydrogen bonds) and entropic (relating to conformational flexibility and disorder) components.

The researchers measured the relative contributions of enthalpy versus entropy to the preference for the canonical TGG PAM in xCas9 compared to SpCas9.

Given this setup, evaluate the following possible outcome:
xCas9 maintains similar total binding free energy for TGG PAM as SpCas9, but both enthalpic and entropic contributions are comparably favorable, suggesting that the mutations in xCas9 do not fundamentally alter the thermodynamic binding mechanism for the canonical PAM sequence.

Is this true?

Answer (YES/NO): NO